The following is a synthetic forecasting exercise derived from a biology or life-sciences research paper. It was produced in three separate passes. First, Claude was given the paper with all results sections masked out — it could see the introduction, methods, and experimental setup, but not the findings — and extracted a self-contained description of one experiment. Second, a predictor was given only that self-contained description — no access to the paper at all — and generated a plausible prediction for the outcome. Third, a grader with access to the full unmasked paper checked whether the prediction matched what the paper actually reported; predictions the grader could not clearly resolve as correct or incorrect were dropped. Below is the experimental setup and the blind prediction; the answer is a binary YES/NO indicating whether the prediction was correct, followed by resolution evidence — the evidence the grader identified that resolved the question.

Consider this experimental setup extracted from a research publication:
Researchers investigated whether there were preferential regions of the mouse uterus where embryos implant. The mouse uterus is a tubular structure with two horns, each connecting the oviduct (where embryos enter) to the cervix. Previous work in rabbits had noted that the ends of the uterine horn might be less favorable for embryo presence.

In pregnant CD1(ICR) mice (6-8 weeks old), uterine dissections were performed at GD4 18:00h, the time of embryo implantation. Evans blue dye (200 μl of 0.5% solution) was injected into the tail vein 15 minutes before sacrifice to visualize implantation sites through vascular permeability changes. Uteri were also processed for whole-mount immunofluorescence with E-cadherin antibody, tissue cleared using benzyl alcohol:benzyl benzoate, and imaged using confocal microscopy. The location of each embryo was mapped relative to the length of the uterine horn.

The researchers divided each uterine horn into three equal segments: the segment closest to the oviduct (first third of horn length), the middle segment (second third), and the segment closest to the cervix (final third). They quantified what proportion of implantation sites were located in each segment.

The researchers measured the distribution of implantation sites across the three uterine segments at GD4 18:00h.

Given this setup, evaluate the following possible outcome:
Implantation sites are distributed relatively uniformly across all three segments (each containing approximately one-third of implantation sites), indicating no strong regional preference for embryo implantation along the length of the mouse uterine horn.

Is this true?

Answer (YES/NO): YES